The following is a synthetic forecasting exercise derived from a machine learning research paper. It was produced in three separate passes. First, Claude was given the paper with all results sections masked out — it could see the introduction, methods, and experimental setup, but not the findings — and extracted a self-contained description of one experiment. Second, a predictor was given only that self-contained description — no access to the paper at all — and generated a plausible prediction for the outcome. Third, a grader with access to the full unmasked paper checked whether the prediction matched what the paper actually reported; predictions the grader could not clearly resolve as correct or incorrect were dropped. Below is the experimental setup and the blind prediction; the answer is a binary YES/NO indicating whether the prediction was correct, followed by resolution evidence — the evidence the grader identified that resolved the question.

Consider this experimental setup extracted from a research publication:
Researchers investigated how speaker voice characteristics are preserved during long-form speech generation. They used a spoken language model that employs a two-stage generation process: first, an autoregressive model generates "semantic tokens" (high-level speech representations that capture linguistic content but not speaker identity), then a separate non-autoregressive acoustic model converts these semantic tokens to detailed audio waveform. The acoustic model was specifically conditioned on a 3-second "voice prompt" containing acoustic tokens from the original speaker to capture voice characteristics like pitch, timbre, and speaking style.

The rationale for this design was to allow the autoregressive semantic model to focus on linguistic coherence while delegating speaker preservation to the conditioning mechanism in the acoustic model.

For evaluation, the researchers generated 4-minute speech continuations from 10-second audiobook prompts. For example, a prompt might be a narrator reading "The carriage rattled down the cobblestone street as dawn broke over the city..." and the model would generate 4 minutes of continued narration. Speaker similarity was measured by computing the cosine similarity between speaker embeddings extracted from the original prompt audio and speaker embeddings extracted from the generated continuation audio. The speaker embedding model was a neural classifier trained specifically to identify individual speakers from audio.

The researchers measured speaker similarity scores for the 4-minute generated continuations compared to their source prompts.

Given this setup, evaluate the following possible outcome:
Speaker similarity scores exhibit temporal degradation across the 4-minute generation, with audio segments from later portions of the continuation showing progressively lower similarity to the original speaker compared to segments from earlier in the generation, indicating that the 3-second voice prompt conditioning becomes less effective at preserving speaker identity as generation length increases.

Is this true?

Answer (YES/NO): NO